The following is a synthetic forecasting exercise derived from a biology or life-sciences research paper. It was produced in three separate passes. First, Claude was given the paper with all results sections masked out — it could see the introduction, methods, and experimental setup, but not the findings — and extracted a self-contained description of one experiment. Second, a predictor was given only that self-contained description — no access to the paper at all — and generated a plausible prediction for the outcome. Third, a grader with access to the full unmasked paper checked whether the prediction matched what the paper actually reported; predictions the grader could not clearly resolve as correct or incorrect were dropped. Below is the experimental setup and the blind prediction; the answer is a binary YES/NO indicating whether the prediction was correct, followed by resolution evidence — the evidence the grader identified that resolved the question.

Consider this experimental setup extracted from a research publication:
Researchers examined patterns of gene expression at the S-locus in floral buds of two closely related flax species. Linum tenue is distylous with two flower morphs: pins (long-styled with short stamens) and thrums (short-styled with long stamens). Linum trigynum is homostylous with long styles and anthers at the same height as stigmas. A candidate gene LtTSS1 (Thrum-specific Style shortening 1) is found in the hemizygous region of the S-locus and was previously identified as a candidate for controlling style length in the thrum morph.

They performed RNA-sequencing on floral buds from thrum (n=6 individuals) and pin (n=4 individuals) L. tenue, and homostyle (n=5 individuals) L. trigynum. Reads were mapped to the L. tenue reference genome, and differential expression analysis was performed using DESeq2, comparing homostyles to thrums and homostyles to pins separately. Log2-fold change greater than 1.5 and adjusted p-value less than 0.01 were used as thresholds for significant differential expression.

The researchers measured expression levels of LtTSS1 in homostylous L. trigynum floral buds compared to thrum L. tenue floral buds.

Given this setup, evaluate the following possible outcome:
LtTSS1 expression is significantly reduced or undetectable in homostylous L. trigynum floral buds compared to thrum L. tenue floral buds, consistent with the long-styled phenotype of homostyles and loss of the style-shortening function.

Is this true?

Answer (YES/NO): NO